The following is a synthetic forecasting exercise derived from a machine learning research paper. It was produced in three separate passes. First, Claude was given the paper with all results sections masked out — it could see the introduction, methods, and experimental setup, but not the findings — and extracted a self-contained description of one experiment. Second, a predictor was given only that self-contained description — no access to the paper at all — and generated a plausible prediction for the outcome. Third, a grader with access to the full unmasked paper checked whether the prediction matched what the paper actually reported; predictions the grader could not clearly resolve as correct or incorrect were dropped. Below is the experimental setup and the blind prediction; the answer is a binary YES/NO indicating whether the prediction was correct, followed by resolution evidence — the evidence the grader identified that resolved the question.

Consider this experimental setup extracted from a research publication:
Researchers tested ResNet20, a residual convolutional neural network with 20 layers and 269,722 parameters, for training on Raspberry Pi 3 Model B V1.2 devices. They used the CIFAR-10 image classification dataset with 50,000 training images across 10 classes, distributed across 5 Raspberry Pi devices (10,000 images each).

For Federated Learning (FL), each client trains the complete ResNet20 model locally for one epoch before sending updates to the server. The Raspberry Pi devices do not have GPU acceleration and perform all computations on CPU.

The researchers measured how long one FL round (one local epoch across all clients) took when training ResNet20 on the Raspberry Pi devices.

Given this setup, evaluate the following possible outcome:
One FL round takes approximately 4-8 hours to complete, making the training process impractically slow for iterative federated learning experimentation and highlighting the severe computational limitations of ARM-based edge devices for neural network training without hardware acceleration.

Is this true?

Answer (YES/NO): NO